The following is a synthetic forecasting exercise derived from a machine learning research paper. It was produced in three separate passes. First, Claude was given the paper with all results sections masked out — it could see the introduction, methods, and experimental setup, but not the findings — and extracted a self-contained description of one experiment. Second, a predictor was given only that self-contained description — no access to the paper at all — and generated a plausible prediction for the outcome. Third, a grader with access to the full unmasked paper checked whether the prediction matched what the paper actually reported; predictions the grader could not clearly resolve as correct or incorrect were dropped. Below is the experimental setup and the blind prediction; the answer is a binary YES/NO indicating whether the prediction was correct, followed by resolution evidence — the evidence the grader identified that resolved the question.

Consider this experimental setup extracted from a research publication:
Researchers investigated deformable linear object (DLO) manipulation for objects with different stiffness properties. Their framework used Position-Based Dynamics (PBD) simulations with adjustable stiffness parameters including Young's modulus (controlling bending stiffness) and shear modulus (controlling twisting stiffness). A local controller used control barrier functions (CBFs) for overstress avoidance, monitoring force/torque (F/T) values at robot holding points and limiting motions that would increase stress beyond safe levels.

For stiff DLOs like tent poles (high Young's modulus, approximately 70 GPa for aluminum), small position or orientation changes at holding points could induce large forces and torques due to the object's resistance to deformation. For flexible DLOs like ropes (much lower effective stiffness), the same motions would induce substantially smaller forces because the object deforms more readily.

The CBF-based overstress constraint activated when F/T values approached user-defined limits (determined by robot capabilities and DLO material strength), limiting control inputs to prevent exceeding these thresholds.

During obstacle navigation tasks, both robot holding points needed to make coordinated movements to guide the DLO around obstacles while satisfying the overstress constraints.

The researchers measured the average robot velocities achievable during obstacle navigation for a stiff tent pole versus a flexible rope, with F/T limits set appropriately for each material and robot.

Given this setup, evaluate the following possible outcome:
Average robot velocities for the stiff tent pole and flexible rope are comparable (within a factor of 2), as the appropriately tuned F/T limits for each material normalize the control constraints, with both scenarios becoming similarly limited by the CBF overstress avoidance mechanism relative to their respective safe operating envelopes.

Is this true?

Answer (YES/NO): NO